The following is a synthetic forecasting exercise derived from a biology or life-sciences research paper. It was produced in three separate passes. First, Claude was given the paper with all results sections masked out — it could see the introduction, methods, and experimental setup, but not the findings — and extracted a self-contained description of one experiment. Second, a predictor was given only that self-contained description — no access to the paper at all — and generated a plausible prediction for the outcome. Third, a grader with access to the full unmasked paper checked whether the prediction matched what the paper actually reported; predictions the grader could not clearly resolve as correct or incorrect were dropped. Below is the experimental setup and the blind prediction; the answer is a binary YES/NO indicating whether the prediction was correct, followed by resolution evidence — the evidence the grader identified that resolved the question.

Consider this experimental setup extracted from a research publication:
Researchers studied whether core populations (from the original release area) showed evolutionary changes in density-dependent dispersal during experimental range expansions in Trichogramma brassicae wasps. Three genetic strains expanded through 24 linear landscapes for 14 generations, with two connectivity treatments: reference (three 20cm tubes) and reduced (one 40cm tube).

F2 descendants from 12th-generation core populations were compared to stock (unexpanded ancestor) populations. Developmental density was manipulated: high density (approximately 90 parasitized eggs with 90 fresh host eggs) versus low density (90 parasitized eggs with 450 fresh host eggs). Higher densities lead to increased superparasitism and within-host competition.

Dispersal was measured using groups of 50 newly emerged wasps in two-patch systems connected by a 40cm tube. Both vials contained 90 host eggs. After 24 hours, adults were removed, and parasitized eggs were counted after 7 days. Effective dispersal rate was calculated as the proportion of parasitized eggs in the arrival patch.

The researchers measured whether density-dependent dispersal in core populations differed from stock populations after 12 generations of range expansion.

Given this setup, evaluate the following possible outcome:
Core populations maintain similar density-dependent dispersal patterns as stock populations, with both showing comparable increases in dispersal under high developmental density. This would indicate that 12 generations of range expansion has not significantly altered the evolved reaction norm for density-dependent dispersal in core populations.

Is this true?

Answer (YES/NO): NO